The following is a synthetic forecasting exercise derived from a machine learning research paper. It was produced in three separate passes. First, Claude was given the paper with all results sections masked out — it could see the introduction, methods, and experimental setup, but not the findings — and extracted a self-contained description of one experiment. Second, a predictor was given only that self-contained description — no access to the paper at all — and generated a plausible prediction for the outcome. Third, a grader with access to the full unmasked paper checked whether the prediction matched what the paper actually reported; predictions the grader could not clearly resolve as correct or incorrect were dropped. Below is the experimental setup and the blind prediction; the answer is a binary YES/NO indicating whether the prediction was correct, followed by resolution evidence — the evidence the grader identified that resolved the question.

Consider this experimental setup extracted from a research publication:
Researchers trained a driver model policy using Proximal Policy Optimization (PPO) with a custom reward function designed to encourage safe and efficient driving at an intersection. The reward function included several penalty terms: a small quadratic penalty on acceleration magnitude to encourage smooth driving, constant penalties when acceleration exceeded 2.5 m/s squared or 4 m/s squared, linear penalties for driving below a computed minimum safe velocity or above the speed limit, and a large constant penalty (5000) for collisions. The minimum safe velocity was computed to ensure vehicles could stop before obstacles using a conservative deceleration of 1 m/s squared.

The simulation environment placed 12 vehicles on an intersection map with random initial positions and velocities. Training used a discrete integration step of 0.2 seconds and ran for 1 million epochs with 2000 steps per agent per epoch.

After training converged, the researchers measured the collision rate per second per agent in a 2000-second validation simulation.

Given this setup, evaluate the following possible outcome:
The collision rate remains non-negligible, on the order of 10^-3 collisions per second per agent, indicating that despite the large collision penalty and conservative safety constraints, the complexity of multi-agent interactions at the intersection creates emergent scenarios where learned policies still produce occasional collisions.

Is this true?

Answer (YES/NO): YES